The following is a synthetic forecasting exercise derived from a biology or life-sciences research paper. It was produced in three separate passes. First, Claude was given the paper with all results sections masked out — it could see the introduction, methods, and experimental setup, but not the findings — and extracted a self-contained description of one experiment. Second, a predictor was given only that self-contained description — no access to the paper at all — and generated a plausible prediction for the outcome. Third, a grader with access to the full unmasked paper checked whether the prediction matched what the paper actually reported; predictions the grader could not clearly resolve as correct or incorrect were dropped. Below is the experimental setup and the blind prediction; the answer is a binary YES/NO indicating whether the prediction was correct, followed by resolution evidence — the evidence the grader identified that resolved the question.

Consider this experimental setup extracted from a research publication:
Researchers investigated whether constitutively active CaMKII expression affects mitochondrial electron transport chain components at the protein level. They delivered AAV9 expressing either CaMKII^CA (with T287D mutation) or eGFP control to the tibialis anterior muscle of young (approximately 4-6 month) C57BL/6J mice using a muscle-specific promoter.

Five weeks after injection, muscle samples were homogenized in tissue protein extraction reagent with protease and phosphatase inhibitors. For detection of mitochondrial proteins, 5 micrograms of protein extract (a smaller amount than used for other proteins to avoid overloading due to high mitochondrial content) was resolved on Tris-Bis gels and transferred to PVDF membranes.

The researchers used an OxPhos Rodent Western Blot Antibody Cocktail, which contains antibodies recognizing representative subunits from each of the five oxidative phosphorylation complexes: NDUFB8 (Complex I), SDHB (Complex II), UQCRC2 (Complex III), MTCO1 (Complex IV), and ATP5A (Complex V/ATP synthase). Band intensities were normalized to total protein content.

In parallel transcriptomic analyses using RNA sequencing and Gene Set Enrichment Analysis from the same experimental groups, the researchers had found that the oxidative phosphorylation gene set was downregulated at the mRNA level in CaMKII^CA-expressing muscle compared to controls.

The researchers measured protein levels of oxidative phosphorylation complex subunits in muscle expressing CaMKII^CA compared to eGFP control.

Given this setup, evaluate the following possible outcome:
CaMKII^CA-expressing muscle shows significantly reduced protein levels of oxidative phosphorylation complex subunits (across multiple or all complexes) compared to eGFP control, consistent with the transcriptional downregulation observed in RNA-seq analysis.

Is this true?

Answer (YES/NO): NO